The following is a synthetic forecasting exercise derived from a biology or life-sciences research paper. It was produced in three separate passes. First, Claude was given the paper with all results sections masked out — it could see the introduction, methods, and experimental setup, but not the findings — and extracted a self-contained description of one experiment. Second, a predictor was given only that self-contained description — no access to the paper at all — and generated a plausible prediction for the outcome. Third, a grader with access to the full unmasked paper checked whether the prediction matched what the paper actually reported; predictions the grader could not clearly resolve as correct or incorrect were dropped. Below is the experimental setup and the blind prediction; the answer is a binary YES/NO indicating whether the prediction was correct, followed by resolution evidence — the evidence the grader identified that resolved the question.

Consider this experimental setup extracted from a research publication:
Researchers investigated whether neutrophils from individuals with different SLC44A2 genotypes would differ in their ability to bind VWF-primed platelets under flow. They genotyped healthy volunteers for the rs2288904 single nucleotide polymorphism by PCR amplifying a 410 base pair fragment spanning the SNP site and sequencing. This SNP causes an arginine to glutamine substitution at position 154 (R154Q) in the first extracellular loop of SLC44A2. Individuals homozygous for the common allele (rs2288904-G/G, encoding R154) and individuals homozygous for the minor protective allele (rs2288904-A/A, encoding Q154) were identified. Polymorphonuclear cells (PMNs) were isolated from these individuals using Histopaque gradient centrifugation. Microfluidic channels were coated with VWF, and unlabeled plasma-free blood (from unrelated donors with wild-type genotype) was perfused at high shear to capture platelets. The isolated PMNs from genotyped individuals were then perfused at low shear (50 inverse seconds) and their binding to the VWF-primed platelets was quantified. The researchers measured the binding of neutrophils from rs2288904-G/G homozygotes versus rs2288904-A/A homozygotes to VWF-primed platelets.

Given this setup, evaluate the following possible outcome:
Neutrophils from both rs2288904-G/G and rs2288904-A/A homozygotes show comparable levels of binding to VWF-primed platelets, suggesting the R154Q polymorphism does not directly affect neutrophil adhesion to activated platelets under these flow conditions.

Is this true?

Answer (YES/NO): NO